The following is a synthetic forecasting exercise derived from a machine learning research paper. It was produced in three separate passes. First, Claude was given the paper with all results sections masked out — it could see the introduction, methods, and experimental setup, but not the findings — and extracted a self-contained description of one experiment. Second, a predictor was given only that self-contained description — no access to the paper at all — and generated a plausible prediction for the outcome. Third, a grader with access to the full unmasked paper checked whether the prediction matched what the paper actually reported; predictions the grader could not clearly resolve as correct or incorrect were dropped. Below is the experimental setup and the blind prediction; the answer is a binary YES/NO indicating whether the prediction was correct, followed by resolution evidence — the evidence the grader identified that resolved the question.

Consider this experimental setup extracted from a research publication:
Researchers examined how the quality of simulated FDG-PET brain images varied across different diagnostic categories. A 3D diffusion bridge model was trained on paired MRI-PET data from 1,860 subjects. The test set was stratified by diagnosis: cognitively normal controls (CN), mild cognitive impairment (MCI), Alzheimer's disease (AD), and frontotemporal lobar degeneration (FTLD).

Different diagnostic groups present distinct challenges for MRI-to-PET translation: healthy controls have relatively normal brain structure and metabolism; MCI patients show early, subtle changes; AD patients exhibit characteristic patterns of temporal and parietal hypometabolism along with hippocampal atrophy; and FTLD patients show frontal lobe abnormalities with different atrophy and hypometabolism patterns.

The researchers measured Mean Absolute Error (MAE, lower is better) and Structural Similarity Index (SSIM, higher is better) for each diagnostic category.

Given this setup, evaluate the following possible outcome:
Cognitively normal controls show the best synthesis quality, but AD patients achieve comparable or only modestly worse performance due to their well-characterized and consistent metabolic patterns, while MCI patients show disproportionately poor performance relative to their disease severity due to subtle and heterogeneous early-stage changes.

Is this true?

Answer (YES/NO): NO